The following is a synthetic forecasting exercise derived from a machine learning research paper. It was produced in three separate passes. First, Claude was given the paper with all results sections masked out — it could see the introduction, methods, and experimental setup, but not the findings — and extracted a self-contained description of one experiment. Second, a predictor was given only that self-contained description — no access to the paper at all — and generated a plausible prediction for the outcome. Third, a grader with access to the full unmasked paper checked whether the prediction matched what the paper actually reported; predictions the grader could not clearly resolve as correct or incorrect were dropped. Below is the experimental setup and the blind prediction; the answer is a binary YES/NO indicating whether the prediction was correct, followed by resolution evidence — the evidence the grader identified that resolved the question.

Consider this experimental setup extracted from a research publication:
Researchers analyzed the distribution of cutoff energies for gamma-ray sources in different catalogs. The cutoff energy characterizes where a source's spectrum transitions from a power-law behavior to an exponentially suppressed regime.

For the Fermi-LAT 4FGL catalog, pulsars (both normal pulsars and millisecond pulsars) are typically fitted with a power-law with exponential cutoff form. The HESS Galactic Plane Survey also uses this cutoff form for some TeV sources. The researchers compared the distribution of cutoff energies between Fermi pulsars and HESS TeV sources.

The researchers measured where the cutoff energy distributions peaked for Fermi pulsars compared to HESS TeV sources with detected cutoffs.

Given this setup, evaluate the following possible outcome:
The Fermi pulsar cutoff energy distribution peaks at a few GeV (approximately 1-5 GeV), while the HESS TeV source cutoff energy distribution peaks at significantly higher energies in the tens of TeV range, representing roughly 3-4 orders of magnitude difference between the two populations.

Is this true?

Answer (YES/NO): YES